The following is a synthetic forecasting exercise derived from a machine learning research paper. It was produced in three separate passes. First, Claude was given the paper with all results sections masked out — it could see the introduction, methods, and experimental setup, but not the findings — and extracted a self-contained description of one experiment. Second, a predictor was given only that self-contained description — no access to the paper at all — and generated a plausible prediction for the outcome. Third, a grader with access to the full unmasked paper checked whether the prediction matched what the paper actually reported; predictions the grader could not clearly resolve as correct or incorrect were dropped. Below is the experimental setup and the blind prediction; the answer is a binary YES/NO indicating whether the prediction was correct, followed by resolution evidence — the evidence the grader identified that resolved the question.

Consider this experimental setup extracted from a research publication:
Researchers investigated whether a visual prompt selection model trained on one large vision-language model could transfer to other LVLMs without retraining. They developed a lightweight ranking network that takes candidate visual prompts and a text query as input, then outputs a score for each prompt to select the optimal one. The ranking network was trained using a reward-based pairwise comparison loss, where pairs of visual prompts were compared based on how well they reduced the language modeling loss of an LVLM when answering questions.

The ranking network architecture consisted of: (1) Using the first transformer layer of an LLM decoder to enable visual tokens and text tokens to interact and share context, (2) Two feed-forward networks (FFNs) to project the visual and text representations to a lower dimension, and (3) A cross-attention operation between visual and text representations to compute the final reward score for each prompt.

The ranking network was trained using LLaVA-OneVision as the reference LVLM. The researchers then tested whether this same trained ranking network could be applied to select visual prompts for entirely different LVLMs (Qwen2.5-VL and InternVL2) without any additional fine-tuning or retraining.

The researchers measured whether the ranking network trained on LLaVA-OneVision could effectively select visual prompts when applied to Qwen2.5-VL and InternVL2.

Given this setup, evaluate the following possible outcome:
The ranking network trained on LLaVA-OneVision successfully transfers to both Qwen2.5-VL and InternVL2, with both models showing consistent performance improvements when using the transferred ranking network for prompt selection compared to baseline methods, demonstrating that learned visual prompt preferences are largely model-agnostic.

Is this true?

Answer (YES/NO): YES